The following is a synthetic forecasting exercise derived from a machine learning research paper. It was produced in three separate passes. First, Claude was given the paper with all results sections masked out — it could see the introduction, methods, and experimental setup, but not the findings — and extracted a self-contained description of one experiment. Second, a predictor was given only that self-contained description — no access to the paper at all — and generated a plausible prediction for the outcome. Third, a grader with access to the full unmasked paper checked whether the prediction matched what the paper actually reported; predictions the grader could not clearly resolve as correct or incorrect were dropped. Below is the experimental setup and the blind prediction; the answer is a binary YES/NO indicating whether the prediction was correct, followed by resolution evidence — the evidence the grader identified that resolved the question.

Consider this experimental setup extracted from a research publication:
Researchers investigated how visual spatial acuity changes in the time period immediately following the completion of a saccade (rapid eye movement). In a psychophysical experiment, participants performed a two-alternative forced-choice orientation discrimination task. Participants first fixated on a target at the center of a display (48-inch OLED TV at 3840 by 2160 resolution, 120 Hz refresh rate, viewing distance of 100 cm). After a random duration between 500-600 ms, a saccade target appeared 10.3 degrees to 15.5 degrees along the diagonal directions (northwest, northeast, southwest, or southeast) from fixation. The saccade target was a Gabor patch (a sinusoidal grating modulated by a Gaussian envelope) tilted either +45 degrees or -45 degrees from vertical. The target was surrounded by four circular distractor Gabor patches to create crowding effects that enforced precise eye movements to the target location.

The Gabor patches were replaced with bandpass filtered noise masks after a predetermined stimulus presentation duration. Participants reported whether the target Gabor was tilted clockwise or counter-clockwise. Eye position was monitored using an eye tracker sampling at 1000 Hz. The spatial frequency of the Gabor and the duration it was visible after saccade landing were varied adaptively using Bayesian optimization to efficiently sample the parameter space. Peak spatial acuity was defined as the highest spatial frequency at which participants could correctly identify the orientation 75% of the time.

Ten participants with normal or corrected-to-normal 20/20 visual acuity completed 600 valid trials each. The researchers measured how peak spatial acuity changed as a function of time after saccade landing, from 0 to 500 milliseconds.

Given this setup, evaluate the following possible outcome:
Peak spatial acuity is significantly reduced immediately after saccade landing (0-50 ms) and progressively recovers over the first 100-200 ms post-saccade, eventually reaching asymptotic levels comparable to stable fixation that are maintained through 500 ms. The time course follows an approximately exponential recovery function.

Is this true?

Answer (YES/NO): NO